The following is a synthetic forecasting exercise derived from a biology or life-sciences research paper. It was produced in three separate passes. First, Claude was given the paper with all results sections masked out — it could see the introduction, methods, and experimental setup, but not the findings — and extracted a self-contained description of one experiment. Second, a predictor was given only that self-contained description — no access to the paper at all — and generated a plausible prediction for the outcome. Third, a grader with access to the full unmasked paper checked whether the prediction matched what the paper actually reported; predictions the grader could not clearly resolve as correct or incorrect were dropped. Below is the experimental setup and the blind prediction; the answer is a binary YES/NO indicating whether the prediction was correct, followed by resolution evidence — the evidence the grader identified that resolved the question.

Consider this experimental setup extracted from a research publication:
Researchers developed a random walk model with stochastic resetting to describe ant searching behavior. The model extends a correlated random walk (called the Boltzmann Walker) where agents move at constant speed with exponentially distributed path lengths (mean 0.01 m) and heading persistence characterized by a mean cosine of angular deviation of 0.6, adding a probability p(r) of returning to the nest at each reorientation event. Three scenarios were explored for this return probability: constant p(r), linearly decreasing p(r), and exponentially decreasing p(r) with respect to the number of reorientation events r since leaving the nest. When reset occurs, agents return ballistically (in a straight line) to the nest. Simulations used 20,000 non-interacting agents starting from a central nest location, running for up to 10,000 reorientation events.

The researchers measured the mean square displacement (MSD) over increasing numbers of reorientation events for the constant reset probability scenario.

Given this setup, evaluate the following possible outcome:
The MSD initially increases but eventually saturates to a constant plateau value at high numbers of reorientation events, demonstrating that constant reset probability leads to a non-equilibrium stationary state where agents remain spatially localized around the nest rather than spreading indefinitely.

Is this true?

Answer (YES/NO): YES